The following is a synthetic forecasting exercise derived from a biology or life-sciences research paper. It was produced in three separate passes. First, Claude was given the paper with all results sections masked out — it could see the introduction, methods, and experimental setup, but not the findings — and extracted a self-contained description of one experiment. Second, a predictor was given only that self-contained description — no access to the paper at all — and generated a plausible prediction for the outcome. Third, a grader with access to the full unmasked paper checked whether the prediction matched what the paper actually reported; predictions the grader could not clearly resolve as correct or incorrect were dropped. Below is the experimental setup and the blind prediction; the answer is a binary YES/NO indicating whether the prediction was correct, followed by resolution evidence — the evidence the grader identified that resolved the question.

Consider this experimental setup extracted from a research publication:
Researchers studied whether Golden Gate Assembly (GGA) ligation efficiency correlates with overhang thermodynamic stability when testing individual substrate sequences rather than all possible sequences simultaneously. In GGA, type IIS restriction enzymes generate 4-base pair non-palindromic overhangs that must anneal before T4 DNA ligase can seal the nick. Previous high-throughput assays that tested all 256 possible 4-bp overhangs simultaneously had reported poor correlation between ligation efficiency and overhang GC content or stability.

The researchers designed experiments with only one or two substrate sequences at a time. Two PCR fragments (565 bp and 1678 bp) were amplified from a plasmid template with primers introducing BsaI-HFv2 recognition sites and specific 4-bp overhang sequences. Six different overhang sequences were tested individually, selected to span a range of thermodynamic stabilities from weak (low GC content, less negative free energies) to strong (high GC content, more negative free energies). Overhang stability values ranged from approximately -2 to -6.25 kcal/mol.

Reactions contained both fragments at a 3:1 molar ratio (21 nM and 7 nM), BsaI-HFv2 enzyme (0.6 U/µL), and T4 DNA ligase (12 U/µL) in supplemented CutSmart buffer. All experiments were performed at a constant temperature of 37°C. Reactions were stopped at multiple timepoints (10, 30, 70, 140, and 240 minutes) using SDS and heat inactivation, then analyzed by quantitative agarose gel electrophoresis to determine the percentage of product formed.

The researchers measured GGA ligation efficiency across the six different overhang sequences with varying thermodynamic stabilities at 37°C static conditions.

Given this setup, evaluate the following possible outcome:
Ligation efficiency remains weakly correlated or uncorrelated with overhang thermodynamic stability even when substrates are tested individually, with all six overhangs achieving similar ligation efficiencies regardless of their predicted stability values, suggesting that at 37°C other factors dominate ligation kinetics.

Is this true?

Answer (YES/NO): NO